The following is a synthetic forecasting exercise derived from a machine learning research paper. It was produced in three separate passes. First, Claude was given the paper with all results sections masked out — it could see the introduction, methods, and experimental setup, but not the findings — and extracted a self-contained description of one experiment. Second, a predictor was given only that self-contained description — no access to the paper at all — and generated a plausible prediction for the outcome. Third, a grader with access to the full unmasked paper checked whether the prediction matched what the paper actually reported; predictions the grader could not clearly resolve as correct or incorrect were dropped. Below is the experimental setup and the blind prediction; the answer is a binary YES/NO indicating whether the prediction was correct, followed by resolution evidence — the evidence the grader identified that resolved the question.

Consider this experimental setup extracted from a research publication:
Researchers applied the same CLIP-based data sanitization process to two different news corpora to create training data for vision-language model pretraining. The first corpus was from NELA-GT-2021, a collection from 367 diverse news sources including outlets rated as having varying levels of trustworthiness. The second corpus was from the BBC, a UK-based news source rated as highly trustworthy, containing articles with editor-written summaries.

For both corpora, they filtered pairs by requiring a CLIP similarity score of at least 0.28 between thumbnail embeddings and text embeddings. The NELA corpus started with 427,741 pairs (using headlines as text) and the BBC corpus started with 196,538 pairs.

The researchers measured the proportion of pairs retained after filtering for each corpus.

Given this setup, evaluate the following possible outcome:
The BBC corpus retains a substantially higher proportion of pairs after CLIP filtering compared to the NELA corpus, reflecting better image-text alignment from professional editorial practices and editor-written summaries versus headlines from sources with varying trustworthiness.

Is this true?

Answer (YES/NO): NO